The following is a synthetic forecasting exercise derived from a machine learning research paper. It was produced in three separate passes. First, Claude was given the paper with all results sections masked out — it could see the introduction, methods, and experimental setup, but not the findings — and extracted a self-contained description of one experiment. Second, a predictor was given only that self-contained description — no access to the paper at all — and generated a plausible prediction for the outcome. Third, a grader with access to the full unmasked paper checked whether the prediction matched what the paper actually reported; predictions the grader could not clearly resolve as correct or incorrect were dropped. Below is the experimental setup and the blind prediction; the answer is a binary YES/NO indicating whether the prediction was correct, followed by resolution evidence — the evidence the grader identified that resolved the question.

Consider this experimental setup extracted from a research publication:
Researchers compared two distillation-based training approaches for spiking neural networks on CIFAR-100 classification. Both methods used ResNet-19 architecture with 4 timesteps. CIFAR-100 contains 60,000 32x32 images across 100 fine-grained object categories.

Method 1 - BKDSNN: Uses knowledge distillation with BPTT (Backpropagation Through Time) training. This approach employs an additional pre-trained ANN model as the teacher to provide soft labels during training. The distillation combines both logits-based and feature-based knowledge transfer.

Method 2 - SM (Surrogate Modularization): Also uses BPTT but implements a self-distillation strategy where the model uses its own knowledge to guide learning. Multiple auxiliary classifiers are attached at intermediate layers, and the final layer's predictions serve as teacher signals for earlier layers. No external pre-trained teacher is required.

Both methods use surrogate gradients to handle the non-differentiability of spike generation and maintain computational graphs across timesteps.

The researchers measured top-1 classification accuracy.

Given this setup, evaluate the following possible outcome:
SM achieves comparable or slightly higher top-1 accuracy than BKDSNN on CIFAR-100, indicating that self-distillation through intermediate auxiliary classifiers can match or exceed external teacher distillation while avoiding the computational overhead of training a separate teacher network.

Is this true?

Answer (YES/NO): NO